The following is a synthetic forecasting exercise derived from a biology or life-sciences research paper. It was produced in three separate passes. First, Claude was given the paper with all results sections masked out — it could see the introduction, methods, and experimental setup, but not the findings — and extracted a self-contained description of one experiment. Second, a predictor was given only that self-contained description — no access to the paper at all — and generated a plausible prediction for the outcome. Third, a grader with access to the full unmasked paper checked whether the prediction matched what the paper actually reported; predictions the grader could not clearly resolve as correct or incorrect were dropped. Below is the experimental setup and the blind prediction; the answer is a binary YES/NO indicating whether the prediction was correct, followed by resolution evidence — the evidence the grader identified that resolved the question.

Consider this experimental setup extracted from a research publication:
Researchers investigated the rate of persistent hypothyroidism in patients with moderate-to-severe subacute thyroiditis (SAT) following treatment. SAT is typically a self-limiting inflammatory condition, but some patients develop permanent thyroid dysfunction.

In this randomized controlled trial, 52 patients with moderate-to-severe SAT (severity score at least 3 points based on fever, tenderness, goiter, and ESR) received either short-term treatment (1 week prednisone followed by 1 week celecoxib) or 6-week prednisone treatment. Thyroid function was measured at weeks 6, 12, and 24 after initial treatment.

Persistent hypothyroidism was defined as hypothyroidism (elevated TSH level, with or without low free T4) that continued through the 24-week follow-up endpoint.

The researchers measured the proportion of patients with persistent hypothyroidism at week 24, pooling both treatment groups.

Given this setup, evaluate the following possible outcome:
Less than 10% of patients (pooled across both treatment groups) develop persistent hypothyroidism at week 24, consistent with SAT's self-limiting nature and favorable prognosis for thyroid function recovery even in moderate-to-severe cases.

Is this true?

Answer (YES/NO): YES